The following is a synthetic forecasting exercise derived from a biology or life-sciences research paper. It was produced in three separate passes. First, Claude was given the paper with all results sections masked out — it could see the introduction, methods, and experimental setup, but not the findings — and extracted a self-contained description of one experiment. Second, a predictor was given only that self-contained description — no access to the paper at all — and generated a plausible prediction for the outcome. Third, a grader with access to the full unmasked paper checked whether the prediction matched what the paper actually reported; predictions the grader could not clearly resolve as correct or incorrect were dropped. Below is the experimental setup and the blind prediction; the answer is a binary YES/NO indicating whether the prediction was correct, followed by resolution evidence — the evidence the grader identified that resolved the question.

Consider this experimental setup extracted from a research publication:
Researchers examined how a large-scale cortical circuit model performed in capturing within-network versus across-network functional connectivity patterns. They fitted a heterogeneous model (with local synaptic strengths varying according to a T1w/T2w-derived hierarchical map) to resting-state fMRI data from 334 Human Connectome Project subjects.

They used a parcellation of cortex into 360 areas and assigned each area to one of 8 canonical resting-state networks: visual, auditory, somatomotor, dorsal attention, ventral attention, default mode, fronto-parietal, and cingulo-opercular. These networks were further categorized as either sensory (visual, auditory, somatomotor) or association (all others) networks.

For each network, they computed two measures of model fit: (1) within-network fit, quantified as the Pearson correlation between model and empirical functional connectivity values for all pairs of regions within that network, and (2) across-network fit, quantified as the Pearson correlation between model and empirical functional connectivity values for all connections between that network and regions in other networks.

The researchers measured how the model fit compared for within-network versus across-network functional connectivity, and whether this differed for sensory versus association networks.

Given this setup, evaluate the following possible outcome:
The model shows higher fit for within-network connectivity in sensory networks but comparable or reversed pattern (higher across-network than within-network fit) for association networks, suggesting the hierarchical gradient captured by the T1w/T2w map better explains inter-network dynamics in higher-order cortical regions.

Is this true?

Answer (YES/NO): NO